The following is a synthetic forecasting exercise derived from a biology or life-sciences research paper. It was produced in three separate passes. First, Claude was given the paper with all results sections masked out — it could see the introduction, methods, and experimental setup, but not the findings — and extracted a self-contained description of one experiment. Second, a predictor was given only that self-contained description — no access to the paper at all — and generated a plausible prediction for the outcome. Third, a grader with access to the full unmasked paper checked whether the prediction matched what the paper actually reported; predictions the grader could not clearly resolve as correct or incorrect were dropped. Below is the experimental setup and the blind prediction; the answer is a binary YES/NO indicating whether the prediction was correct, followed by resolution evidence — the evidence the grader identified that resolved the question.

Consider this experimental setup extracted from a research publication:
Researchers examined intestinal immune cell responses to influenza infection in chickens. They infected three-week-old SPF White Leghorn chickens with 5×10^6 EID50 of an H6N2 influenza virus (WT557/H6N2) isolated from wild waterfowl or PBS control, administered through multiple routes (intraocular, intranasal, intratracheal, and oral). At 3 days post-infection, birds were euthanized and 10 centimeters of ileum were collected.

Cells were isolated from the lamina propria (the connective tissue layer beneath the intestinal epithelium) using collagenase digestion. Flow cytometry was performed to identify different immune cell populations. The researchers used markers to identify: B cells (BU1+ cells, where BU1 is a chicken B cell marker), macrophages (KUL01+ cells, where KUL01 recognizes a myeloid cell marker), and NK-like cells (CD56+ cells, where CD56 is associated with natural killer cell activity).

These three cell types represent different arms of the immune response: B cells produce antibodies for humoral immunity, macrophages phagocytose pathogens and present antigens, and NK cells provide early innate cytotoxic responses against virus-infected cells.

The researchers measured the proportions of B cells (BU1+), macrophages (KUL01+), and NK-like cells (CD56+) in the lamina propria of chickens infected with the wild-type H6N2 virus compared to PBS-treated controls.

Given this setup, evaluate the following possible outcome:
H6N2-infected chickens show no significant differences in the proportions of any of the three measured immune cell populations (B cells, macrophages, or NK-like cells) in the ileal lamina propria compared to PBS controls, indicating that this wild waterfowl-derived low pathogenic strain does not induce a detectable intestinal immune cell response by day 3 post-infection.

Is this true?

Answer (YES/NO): YES